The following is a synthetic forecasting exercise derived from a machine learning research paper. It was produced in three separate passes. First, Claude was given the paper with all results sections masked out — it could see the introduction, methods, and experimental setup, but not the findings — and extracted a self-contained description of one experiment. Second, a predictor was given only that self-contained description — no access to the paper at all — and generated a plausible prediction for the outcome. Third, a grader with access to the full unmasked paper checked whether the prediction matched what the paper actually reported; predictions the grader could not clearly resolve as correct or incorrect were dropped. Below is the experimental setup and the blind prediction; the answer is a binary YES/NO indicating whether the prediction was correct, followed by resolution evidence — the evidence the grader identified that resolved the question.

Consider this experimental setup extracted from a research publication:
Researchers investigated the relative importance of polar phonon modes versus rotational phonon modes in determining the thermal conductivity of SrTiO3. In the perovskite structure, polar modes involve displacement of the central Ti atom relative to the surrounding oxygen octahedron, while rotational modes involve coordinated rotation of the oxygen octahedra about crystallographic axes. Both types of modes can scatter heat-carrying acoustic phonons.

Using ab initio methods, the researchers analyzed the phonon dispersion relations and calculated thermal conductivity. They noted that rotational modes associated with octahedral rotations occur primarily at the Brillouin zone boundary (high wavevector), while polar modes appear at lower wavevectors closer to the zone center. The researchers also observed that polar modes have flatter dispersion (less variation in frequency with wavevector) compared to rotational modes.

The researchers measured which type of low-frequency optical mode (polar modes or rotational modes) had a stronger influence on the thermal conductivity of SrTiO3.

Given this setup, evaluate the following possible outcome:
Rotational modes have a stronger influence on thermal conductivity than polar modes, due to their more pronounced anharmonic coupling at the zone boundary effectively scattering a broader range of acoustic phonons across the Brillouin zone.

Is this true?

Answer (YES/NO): NO